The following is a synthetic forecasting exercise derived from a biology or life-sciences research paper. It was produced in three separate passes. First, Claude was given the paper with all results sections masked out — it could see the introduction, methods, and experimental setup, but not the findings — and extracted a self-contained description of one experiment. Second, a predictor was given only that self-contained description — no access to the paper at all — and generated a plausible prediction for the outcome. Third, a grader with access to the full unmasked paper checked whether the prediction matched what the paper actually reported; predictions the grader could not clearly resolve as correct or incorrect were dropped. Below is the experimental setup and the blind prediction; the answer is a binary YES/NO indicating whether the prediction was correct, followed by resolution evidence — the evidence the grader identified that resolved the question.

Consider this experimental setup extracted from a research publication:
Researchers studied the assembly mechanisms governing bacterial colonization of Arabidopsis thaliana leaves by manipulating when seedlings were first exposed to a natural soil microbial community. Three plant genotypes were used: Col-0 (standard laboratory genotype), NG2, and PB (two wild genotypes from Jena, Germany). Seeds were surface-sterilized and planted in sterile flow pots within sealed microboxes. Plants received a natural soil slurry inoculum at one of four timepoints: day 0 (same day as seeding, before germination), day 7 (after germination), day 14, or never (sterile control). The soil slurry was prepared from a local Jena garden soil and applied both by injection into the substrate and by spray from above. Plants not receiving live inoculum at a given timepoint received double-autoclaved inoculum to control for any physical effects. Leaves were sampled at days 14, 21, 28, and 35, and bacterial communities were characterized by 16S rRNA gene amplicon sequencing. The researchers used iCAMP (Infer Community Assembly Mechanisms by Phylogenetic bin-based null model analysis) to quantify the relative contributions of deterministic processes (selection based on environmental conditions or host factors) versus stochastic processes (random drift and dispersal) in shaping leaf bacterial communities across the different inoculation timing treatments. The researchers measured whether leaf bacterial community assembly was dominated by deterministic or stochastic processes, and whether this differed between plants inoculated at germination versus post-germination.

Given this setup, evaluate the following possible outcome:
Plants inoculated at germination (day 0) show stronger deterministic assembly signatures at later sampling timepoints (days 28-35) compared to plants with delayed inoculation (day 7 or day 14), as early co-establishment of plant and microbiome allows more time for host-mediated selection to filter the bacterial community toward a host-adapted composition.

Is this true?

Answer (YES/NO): NO